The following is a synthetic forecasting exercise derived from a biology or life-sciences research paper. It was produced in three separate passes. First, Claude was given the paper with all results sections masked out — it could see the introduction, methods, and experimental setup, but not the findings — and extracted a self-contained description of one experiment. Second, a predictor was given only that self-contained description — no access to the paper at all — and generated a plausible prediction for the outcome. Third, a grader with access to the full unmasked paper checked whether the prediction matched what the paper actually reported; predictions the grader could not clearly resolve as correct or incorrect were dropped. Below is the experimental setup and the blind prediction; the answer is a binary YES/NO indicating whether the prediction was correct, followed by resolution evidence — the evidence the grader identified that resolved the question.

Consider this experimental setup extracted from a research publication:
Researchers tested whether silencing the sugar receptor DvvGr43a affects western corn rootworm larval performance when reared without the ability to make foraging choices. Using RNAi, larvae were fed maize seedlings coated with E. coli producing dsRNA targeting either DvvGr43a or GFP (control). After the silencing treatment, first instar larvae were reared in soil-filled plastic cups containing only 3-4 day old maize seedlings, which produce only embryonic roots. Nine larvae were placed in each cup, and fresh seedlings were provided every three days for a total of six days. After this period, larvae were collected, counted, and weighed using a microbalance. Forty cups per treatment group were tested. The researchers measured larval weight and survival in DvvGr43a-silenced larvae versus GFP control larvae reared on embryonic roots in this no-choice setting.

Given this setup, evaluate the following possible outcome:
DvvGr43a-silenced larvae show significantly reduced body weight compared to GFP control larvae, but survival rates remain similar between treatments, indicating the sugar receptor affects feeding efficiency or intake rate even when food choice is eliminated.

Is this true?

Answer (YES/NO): NO